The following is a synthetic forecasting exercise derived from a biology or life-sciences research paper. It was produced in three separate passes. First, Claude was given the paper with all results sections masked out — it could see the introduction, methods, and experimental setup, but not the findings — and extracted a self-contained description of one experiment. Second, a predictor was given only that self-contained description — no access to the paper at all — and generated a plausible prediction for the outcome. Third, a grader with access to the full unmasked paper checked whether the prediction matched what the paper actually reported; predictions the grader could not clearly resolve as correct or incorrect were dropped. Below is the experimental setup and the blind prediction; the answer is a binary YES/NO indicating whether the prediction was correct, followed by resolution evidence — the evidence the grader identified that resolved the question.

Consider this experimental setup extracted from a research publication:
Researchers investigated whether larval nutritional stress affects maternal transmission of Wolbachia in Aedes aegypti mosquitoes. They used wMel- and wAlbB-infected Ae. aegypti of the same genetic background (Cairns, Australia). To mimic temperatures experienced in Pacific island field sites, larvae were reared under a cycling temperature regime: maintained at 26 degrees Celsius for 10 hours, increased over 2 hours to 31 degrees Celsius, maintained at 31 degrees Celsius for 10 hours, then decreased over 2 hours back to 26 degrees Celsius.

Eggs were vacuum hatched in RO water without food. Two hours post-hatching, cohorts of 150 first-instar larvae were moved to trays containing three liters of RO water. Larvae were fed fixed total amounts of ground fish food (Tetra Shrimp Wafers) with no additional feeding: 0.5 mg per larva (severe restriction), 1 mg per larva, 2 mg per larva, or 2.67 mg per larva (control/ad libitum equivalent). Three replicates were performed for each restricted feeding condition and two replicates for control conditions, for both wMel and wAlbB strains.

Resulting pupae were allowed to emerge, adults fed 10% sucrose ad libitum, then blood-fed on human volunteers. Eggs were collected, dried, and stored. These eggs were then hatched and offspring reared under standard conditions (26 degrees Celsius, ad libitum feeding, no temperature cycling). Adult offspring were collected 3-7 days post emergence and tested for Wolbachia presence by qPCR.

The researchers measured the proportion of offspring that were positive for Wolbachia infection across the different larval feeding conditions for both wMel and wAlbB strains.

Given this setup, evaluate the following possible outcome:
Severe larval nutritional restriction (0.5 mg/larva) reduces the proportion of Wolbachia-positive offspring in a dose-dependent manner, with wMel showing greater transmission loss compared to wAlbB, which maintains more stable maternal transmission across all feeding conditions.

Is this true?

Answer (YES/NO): NO